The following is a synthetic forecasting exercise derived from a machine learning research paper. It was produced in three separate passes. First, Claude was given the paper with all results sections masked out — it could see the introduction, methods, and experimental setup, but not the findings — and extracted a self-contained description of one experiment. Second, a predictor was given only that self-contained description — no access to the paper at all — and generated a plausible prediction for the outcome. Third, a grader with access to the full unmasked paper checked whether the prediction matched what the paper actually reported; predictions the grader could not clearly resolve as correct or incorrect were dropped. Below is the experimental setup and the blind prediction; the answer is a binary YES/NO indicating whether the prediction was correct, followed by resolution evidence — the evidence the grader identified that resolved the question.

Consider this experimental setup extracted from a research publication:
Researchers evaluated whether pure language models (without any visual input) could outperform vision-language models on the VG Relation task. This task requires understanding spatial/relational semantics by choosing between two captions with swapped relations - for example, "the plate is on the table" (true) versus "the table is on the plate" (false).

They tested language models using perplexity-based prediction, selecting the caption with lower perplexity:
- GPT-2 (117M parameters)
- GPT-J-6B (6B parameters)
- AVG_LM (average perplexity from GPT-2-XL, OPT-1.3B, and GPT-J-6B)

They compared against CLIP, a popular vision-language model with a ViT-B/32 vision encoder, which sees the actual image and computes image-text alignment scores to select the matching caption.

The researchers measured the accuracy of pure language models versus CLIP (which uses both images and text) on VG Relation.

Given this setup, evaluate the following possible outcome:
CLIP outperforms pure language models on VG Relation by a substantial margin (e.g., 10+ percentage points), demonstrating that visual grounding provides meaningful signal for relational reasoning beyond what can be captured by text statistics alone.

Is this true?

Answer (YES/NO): NO